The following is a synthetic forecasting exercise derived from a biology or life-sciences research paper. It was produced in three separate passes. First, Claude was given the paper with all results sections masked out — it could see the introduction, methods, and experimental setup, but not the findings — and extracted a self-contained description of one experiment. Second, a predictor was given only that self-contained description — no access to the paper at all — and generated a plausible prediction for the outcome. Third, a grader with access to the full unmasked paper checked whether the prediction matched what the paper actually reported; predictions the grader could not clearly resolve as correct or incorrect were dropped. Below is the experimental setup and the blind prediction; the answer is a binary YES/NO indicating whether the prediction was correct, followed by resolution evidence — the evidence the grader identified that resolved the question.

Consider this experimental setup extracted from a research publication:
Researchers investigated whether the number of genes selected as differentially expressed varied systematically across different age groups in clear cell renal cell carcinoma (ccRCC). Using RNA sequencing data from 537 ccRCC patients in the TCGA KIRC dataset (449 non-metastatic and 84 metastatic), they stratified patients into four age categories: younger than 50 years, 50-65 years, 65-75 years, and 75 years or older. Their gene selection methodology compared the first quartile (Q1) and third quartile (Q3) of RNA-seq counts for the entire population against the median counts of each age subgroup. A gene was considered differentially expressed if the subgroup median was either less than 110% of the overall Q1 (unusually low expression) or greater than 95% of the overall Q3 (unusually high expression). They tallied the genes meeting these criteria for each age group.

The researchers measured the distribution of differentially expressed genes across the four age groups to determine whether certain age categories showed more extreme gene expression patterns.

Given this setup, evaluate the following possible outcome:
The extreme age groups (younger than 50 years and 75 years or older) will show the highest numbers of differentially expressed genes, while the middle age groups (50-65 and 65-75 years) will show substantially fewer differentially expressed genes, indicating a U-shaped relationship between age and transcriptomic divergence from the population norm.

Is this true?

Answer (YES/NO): NO